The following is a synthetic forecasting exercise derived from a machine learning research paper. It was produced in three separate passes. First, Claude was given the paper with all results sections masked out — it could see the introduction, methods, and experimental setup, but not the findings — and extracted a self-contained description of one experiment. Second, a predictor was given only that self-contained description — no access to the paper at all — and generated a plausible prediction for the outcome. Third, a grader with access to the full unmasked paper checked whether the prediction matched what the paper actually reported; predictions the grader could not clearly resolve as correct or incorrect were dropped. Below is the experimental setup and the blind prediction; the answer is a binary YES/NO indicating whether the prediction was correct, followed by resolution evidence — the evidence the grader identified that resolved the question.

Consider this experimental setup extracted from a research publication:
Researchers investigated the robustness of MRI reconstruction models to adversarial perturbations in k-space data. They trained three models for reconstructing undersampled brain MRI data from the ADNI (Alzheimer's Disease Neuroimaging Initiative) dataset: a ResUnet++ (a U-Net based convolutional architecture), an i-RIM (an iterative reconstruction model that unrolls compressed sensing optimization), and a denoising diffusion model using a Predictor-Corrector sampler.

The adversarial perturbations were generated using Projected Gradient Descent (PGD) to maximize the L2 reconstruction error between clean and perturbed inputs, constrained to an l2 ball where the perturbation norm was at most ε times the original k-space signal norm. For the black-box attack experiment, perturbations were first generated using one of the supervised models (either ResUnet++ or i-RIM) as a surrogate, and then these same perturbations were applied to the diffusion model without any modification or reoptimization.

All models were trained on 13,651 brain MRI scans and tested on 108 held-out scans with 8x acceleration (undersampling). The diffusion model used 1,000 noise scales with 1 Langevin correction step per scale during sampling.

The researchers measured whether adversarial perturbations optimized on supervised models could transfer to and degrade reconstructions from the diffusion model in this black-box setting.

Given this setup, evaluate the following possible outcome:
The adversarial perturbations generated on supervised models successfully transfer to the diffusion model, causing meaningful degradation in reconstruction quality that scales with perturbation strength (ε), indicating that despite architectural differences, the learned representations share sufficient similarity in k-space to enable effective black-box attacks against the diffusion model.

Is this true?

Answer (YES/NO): YES